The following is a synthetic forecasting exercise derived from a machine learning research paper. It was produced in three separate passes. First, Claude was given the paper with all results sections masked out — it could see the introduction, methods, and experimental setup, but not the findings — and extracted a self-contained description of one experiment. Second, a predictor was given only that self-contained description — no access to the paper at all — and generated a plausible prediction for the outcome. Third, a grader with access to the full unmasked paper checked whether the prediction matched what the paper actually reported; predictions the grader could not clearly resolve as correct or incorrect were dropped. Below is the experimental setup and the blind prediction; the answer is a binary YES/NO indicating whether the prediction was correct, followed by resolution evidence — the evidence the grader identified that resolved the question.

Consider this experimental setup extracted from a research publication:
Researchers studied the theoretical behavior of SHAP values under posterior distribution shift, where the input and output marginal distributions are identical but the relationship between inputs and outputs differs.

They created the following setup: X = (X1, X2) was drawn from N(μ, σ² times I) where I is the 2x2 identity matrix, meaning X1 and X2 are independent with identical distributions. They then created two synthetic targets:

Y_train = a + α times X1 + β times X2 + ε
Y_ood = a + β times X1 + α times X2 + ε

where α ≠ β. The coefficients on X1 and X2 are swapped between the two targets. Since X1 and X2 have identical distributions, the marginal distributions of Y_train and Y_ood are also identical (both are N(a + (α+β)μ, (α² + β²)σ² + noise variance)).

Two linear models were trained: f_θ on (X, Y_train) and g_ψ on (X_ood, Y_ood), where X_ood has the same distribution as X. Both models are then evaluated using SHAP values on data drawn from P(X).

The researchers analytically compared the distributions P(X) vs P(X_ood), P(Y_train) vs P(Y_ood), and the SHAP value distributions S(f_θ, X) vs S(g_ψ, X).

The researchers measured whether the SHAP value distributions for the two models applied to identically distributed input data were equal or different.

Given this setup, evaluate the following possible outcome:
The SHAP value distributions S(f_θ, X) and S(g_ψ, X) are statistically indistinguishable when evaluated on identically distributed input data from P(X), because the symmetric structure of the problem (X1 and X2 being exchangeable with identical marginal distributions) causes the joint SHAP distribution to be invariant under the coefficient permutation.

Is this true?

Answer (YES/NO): NO